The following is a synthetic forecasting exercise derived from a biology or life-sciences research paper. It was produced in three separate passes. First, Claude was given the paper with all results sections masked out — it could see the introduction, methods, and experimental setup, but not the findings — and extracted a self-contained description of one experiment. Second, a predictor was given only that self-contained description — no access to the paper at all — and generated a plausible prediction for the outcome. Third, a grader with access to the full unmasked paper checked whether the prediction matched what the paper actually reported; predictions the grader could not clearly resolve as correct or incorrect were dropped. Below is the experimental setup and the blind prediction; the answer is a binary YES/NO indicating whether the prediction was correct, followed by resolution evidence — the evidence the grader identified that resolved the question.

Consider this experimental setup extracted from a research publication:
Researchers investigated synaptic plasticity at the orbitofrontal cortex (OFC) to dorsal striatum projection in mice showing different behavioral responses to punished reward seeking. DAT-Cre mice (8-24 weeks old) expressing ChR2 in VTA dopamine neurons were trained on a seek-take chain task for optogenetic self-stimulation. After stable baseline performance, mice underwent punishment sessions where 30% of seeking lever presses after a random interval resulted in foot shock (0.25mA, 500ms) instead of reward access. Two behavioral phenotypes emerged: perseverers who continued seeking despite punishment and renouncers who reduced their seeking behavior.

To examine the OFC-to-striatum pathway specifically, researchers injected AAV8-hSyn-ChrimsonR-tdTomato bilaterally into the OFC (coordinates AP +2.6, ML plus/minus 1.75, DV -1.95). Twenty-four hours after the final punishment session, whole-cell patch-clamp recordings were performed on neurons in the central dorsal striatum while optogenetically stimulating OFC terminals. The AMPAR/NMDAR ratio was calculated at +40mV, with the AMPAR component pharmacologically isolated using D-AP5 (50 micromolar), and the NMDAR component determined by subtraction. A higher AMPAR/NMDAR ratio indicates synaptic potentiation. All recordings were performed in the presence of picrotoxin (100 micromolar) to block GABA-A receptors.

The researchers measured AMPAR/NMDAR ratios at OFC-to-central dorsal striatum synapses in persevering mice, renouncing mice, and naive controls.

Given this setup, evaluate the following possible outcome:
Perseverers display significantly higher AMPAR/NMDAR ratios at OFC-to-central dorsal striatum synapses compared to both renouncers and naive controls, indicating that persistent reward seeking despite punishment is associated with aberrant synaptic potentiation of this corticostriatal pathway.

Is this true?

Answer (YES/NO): YES